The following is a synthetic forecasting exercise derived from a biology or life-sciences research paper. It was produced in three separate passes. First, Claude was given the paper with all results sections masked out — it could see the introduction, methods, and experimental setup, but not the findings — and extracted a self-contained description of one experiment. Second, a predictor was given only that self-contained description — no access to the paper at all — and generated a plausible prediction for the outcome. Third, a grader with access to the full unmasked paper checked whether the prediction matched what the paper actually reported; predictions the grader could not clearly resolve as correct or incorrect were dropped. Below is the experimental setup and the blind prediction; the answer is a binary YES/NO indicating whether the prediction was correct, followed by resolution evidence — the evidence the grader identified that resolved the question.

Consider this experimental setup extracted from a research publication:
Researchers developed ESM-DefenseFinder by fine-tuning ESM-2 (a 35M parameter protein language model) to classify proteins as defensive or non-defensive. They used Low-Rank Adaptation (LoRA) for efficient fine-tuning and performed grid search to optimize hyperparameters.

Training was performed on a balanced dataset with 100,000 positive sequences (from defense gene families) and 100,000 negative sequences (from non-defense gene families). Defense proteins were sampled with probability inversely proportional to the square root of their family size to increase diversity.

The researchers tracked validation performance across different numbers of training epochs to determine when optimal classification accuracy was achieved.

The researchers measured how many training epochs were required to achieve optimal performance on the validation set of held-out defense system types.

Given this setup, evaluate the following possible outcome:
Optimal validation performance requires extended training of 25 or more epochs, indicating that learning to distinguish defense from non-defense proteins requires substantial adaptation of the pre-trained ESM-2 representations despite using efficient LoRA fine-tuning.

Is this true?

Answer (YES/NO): NO